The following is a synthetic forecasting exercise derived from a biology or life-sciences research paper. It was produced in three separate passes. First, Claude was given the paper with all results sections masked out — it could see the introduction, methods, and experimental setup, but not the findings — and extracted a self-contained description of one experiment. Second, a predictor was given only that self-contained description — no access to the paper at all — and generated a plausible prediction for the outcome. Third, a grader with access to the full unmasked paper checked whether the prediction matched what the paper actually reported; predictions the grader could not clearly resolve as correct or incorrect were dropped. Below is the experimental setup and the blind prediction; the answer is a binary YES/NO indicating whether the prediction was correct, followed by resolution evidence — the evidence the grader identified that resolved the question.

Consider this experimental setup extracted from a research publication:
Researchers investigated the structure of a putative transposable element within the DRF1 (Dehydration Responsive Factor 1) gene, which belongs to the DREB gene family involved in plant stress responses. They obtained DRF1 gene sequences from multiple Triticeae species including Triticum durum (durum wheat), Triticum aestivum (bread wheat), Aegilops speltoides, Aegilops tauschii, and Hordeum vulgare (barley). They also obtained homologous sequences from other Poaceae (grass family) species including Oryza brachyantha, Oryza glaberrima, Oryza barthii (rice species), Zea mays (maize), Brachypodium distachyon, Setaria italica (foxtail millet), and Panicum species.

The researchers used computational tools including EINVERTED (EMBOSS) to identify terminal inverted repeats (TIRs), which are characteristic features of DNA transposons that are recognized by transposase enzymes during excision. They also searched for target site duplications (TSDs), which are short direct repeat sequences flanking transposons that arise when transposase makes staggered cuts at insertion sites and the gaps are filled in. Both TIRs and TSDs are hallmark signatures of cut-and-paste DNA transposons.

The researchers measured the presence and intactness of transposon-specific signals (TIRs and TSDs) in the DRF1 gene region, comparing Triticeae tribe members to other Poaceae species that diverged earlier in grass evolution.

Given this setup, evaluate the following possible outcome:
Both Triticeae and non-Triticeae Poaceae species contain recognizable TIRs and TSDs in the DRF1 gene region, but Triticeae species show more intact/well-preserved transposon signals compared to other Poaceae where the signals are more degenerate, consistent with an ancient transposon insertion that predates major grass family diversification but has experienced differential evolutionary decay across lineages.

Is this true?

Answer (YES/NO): NO